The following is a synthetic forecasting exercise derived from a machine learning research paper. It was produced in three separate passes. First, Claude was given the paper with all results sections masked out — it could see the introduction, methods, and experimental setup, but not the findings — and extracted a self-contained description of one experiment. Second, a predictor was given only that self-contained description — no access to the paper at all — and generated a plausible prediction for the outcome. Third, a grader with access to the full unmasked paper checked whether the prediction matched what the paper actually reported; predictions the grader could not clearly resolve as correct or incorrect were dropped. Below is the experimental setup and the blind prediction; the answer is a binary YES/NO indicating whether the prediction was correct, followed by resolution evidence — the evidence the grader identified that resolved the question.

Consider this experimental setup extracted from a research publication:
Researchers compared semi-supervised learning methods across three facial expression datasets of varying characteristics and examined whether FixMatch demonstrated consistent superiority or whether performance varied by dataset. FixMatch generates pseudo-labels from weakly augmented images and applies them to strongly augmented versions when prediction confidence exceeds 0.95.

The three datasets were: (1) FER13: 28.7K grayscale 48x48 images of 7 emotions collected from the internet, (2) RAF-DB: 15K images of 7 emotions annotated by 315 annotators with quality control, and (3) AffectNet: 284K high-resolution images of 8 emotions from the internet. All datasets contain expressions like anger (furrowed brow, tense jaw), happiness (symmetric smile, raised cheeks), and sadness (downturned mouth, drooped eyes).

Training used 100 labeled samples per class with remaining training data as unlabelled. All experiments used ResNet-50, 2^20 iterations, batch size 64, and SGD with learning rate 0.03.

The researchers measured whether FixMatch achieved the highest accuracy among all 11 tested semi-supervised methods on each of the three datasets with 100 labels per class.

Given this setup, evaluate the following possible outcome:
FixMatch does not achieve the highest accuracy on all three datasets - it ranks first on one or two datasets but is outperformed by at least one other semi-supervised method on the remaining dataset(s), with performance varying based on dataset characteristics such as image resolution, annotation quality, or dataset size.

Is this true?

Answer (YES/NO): YES